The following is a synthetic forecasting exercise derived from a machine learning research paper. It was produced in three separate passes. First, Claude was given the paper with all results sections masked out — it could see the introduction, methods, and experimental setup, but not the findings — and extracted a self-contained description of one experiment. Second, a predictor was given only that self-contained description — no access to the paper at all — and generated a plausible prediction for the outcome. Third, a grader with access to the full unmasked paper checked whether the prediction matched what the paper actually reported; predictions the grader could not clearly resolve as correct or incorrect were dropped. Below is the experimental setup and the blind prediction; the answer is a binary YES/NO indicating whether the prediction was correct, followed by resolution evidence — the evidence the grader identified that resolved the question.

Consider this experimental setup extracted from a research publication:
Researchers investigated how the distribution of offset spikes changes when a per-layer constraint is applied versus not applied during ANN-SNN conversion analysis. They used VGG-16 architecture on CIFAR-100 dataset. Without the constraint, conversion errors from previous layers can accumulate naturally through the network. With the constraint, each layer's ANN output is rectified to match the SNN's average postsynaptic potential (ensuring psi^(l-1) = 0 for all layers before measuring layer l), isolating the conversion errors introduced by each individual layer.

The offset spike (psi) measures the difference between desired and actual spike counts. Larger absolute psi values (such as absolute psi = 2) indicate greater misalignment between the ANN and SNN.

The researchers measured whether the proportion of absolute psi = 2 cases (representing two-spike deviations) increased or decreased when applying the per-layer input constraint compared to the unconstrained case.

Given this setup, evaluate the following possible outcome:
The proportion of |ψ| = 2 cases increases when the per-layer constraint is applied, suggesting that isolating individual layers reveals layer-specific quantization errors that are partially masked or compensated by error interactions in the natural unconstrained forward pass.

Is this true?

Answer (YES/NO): NO